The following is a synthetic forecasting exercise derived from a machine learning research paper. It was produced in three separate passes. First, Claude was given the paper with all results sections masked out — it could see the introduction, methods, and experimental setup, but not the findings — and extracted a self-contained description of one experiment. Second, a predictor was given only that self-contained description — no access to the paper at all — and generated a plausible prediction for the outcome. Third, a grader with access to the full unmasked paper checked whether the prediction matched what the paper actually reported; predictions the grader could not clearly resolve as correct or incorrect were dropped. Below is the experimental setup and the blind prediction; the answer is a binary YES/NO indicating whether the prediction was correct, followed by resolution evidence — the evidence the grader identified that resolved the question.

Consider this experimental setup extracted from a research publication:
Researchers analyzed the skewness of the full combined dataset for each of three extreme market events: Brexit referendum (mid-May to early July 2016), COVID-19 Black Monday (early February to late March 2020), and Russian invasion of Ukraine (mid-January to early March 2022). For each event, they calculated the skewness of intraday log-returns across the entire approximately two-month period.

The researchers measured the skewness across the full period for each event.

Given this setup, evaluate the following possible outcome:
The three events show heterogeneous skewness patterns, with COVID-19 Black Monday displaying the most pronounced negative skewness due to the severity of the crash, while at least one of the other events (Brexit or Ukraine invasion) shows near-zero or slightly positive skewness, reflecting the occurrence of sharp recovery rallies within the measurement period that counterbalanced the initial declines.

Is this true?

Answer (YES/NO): NO